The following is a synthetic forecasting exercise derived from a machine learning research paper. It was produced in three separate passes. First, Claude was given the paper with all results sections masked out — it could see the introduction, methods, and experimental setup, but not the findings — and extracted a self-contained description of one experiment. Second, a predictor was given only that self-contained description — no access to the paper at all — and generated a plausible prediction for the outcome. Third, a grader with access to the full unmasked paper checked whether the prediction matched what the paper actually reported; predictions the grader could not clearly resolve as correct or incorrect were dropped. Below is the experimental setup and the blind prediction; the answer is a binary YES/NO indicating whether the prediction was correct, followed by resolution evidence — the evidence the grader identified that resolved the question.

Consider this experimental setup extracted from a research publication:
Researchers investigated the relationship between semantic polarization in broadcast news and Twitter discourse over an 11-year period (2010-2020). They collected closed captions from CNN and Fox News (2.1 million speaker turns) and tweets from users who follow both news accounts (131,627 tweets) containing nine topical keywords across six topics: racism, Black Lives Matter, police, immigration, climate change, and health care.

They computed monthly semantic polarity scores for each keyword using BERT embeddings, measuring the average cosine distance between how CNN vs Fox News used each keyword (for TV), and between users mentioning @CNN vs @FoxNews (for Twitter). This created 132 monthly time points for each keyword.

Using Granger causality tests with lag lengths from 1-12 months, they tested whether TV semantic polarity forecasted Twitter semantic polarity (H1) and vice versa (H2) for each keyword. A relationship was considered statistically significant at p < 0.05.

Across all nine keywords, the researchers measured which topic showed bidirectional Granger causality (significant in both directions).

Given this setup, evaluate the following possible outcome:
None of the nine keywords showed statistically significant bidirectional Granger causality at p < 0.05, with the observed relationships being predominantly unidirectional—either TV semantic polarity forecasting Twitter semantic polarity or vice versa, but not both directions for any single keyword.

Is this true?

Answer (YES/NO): NO